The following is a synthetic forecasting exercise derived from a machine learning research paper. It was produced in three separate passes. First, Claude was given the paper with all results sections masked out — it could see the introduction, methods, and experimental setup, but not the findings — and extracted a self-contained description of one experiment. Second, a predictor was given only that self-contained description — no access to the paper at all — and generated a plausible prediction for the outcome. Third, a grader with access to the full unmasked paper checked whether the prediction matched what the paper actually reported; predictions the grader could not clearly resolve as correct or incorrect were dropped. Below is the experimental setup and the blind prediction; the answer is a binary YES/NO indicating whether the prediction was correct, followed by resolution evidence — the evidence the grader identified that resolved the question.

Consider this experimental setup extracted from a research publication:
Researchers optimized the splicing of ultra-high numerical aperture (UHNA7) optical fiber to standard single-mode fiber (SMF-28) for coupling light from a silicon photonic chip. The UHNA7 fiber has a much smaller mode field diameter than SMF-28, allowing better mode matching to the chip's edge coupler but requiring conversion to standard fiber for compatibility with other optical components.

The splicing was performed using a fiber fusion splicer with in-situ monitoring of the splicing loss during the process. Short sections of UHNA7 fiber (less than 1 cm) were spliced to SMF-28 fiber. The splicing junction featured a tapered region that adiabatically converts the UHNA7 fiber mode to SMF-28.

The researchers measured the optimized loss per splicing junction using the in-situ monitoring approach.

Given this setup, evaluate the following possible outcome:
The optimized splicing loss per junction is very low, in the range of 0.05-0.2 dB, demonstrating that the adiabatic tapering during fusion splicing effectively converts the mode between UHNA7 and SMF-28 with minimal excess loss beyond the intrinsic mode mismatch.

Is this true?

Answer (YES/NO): NO